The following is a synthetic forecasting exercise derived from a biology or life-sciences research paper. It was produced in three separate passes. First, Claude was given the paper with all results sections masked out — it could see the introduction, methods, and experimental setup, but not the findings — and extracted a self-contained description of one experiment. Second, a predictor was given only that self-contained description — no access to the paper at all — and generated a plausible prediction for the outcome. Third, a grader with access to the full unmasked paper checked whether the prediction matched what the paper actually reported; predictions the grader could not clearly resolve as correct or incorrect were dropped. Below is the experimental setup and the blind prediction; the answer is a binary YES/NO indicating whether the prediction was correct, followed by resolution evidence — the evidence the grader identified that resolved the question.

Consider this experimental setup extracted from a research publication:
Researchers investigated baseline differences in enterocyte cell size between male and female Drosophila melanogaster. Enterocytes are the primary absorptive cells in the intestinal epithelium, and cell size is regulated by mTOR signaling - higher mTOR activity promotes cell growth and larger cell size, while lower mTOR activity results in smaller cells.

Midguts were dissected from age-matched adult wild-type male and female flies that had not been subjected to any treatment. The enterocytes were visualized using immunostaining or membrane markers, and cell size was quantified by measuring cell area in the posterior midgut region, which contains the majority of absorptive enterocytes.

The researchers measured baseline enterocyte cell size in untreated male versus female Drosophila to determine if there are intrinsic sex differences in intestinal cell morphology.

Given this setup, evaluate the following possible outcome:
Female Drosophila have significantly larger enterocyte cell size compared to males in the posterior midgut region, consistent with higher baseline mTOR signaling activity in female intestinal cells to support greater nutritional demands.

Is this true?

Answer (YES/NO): YES